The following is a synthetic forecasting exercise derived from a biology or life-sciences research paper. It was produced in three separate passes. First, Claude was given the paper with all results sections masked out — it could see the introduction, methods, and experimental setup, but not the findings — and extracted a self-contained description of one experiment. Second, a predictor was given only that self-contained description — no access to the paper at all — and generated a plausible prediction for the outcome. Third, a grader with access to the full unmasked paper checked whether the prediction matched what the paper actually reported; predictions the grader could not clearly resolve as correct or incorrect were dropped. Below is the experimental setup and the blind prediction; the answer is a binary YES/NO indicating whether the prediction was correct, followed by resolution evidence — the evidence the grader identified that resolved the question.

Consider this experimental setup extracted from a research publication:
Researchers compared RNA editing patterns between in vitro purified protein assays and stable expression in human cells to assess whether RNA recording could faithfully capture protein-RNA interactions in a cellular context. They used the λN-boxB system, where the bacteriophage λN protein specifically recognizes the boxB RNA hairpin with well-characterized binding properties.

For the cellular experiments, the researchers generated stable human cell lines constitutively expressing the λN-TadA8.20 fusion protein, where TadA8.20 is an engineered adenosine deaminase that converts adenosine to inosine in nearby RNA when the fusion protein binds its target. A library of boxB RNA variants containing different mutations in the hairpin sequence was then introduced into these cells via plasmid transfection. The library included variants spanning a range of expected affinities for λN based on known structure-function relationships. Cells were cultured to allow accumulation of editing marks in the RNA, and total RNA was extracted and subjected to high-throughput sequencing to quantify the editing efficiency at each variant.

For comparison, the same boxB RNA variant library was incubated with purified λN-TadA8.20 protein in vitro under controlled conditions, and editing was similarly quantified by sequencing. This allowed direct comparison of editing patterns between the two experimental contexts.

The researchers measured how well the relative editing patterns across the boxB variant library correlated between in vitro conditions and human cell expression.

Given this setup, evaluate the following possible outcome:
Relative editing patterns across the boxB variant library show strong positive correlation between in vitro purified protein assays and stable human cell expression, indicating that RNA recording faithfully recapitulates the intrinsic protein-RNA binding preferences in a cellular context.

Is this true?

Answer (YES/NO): NO